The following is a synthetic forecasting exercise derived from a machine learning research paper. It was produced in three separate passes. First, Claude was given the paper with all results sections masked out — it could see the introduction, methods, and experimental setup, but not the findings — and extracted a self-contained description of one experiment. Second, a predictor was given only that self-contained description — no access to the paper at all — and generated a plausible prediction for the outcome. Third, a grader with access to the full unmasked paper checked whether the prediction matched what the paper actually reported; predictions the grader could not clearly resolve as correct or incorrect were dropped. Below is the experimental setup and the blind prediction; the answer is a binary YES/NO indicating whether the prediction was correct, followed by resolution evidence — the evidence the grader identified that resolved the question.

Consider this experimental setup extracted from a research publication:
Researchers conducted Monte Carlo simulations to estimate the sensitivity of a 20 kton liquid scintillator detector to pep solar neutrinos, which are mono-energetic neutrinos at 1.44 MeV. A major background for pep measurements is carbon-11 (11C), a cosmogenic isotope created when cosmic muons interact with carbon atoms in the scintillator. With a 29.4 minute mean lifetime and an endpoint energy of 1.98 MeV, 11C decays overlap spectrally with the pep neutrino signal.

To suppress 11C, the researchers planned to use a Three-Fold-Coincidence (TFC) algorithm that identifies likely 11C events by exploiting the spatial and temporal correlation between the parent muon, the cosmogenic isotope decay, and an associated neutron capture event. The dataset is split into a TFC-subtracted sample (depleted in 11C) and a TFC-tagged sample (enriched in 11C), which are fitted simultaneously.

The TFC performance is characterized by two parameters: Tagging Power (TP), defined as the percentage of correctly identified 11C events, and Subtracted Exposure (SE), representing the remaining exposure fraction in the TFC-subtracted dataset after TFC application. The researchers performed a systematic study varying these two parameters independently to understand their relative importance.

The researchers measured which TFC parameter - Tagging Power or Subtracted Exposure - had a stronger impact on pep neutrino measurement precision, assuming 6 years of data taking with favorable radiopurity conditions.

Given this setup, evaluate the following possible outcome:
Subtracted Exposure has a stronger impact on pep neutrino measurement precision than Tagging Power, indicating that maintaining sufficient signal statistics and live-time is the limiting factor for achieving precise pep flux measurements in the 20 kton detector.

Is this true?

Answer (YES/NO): NO